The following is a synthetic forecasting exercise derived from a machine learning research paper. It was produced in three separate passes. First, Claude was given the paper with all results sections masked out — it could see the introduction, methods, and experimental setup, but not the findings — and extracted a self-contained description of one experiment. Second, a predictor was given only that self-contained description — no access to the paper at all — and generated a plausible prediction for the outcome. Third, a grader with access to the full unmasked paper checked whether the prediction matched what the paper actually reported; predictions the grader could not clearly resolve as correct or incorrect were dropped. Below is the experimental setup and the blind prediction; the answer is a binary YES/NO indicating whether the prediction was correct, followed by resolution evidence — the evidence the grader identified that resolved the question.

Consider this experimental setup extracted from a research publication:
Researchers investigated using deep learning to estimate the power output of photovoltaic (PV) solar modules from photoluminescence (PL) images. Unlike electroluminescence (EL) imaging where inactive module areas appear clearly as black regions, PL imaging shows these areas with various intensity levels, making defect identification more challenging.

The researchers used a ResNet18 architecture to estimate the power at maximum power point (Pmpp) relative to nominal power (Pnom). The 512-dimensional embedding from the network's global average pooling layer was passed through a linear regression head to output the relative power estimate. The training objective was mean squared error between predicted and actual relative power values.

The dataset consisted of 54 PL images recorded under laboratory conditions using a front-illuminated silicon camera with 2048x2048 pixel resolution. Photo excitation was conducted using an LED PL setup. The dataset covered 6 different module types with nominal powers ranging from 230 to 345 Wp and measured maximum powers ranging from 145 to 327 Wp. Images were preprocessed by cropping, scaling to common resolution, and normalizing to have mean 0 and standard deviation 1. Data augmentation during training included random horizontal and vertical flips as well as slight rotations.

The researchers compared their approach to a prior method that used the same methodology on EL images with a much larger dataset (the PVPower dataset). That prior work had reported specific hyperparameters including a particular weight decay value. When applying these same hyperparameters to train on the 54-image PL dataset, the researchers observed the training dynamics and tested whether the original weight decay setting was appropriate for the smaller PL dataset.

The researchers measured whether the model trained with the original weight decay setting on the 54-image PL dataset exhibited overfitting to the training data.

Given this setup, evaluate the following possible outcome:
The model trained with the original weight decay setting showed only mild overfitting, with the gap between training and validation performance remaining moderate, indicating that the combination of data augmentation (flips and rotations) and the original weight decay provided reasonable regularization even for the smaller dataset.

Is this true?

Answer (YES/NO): NO